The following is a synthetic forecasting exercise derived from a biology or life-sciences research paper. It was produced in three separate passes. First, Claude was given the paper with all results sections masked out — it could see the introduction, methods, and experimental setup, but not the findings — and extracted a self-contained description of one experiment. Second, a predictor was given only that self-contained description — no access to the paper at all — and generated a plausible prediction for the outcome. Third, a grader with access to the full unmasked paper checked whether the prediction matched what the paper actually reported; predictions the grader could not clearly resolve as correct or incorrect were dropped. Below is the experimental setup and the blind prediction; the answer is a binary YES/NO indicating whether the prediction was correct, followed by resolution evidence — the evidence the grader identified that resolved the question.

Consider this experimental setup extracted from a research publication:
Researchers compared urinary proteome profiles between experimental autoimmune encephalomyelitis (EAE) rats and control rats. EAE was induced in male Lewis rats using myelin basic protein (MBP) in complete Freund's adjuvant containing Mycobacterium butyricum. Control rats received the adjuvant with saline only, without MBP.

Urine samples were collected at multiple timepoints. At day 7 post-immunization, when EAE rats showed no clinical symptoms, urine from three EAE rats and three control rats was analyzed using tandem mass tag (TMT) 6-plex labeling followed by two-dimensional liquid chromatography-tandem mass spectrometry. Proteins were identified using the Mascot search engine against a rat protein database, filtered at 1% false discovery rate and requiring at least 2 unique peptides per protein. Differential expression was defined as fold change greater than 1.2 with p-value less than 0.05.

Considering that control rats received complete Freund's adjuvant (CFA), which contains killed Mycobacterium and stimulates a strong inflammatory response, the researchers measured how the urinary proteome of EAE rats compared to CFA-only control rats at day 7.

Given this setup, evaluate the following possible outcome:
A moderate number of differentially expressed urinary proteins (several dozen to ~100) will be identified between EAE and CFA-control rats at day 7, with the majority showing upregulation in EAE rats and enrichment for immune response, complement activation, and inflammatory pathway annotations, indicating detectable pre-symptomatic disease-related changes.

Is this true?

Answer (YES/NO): NO